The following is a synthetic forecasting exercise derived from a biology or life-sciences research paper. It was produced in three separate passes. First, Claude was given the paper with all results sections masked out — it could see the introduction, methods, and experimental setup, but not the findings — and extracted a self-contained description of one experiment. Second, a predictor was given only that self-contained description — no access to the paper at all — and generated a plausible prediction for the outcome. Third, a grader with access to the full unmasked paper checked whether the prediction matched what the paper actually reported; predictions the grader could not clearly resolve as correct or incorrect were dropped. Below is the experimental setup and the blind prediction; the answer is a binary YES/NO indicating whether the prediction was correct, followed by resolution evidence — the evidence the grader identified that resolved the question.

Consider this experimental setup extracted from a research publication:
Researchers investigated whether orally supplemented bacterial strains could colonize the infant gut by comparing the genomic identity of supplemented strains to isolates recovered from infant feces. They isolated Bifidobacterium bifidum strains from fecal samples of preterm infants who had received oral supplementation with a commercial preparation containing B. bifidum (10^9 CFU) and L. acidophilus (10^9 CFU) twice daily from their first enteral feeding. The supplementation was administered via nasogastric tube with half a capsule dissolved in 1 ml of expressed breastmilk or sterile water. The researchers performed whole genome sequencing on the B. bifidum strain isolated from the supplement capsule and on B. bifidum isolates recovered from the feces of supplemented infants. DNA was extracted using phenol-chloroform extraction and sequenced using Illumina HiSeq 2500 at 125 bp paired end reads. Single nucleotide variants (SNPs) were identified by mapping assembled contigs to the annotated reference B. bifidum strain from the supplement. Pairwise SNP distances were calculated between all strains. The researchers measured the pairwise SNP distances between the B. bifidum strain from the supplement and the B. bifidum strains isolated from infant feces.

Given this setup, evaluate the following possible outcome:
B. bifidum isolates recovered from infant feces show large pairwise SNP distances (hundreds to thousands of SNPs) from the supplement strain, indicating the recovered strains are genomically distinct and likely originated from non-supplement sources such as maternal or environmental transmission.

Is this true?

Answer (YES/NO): NO